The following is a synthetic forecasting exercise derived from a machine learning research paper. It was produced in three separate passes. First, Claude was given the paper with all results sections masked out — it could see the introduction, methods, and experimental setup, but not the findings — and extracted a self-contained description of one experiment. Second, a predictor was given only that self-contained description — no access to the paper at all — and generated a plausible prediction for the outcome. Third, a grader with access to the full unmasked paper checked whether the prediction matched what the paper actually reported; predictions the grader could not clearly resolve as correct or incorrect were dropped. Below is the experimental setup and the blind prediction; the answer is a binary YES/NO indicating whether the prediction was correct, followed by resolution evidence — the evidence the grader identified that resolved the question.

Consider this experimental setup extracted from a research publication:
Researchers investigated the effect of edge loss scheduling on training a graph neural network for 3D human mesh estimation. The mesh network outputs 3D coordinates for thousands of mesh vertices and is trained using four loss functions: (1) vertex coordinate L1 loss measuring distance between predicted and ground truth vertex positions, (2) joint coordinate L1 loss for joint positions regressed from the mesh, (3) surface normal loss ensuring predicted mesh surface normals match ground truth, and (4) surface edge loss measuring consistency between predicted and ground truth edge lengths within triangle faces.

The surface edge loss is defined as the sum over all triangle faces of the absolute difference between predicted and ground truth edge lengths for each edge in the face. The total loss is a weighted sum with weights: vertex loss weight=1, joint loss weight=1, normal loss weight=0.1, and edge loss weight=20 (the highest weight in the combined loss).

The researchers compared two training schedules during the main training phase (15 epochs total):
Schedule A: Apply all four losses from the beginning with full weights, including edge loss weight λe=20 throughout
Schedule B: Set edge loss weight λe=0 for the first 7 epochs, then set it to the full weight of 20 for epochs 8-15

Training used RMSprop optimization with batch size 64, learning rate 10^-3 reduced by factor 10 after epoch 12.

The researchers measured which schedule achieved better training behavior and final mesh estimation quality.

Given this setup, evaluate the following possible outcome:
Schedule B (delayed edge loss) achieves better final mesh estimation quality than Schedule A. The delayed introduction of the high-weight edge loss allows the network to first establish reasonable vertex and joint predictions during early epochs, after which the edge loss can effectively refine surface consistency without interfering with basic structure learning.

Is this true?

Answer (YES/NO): YES